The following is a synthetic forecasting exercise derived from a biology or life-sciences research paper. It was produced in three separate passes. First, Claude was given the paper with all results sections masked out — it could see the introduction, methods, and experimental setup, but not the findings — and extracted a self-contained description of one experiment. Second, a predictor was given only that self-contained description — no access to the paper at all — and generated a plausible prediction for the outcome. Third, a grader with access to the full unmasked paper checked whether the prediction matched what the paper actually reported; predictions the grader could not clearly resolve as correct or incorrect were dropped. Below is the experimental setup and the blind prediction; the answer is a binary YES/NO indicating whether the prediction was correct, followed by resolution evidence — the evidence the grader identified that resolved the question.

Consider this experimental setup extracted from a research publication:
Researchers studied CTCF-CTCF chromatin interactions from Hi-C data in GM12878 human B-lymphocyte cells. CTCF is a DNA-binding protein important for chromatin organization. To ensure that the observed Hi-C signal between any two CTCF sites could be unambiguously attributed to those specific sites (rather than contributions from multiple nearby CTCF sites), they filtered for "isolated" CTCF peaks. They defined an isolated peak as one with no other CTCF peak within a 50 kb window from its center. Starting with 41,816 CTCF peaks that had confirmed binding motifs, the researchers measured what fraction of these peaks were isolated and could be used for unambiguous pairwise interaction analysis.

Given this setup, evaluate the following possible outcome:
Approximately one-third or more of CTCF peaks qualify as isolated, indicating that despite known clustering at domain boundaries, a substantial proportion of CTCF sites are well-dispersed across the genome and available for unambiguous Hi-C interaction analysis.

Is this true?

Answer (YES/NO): YES